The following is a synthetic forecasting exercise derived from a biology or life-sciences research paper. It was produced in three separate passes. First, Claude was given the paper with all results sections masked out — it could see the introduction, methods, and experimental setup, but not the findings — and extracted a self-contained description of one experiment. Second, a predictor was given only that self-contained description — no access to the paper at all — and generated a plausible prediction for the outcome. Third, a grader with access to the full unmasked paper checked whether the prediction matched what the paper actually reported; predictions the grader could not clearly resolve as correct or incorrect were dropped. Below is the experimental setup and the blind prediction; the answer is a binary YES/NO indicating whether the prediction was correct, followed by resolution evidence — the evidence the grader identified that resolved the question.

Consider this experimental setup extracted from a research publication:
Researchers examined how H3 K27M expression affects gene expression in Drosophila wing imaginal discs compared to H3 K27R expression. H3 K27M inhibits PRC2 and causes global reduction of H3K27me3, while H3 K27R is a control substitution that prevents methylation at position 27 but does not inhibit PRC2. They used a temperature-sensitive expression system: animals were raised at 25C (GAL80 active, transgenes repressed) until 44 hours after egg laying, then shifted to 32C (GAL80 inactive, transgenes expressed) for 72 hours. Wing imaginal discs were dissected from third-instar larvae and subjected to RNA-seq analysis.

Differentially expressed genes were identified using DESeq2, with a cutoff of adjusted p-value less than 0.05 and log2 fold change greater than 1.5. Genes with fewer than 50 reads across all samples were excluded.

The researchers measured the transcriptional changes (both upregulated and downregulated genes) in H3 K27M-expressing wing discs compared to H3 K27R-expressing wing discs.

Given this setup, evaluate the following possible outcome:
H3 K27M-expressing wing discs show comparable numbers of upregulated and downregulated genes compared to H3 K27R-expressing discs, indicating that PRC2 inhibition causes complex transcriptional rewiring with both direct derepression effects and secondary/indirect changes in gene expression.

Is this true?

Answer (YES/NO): NO